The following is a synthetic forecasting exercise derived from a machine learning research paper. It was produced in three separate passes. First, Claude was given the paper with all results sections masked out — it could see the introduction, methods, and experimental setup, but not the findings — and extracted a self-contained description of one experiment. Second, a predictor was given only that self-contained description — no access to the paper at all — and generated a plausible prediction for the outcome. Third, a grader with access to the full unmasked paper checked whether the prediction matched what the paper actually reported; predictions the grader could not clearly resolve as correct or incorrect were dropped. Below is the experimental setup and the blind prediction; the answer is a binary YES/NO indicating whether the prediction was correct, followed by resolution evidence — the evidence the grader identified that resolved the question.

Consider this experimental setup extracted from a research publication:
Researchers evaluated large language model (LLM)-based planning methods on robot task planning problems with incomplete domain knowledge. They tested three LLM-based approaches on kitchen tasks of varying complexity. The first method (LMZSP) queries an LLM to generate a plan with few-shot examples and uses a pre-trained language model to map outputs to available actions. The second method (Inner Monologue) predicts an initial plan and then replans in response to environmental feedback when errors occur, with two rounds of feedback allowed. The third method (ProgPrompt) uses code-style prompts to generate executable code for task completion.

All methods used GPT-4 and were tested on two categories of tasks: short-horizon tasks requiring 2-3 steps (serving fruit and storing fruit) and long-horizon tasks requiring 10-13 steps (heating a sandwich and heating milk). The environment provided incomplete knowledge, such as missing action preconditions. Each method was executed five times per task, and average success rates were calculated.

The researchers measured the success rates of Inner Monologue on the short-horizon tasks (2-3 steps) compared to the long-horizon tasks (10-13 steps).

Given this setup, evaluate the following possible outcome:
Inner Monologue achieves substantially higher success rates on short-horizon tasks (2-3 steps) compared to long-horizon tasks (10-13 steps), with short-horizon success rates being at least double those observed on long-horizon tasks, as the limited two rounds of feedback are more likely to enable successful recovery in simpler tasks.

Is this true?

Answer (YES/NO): YES